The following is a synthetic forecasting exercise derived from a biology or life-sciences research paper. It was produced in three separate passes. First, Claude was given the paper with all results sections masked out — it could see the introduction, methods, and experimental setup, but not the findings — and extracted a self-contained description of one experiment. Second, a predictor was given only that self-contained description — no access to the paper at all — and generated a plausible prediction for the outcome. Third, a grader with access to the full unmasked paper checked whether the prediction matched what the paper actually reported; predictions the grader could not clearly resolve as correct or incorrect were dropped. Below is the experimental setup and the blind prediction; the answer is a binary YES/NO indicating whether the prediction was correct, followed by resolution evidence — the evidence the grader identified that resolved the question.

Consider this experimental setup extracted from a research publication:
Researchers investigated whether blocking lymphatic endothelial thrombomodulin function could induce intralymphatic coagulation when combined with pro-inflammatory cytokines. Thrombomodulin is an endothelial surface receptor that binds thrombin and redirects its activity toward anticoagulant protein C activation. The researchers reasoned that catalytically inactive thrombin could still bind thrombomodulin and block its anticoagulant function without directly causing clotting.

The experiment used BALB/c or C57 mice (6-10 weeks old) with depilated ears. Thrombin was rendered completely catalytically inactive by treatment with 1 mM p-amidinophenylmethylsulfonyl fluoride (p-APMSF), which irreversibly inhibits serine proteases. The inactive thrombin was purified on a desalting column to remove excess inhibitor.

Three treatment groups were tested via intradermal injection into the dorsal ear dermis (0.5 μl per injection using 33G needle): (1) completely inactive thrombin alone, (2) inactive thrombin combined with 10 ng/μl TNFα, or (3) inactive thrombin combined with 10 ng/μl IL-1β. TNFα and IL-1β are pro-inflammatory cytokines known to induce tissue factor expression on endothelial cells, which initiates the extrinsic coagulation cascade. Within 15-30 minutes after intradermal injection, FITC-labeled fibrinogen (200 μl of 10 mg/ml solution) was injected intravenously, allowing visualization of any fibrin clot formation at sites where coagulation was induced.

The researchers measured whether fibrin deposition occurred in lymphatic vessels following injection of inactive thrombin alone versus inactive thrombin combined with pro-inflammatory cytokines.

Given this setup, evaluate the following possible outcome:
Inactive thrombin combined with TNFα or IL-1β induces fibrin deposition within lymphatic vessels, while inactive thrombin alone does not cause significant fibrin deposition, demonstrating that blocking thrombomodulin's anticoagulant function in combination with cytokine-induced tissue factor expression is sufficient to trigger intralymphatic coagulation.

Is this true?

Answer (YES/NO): NO